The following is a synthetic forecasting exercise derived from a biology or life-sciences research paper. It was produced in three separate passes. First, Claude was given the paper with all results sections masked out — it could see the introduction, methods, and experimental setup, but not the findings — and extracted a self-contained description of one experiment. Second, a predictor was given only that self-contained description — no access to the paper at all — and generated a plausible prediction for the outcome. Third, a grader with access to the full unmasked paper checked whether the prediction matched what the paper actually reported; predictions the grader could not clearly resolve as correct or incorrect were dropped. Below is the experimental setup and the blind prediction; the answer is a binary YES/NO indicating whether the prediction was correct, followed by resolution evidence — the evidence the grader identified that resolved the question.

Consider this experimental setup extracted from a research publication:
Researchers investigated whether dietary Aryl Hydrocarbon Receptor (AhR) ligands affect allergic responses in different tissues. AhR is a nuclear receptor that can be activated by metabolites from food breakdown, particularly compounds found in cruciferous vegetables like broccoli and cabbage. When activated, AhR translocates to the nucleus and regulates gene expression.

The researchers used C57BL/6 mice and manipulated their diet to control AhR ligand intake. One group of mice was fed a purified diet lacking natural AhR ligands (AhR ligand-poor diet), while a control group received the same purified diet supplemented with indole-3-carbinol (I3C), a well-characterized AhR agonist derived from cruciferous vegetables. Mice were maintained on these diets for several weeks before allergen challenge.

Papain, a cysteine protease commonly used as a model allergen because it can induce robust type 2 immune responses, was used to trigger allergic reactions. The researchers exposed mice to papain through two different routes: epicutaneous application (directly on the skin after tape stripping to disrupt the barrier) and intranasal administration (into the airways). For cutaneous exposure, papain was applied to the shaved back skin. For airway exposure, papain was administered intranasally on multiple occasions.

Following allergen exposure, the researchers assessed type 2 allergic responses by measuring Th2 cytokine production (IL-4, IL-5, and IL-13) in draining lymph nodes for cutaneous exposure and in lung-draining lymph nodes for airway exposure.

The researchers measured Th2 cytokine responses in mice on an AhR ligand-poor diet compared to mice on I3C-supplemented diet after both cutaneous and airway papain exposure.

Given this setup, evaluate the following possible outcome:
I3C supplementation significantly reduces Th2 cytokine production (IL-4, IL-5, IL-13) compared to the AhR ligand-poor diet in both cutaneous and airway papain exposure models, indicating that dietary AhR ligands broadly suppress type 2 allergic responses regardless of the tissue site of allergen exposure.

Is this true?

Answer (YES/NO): NO